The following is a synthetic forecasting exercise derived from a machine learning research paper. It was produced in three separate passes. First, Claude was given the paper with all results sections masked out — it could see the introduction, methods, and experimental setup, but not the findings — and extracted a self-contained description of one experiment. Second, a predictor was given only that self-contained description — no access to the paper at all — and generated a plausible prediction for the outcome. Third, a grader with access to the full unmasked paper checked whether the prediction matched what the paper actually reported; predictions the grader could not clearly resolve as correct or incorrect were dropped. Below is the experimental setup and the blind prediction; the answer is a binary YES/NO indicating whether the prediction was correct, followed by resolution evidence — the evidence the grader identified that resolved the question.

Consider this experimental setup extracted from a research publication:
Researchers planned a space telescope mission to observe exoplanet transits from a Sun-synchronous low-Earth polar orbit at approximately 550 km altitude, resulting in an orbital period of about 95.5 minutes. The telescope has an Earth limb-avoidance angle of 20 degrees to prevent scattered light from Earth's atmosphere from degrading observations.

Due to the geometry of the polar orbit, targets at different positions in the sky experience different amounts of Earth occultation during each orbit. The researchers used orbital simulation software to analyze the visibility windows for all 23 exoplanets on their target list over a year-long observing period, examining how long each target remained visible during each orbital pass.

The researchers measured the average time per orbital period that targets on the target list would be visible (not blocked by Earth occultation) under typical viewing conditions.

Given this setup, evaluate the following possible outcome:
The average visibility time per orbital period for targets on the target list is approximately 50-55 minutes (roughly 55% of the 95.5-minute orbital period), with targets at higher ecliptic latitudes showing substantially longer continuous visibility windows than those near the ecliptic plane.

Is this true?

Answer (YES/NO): NO